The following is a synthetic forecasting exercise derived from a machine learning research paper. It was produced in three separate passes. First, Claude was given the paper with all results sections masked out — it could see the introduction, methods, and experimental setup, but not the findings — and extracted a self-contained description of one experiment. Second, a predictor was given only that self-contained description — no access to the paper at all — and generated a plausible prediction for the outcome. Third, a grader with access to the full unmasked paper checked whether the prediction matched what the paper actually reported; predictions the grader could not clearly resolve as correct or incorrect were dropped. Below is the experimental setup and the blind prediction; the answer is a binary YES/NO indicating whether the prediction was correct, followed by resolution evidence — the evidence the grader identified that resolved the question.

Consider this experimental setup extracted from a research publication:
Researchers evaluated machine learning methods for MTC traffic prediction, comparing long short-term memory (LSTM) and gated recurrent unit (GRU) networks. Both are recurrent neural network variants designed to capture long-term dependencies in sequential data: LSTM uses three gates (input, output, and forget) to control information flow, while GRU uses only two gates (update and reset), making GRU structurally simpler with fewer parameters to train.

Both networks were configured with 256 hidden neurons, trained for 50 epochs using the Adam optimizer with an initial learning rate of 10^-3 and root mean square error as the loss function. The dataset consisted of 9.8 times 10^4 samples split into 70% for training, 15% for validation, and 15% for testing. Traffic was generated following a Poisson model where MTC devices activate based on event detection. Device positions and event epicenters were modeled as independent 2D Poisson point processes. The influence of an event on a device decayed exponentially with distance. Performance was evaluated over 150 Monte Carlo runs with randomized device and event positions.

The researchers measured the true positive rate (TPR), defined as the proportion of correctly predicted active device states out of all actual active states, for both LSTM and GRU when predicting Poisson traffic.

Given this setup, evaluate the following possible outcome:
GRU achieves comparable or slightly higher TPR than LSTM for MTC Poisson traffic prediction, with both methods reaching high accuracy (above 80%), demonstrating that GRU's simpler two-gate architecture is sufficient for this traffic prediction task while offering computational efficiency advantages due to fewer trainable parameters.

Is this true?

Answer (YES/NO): NO